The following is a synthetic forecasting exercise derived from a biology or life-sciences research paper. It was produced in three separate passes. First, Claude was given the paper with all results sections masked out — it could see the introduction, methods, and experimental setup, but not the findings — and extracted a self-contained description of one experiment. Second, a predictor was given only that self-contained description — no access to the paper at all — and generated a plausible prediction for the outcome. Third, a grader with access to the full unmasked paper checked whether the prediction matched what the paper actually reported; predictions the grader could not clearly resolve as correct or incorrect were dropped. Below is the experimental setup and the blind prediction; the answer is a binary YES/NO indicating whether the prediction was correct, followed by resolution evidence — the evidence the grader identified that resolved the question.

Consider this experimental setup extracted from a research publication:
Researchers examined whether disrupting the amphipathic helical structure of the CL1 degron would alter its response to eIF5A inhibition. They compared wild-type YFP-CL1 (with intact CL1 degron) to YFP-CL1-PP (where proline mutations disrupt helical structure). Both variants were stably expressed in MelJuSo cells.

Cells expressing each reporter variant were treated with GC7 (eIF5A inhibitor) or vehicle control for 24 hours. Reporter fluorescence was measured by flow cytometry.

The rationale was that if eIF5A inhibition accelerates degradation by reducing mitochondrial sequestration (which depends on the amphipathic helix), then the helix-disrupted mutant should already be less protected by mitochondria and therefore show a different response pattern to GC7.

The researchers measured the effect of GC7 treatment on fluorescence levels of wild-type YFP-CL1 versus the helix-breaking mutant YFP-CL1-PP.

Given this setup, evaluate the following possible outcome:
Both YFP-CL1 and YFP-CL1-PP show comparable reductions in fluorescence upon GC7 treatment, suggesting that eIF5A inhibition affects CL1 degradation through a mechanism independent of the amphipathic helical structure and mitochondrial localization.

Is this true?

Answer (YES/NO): NO